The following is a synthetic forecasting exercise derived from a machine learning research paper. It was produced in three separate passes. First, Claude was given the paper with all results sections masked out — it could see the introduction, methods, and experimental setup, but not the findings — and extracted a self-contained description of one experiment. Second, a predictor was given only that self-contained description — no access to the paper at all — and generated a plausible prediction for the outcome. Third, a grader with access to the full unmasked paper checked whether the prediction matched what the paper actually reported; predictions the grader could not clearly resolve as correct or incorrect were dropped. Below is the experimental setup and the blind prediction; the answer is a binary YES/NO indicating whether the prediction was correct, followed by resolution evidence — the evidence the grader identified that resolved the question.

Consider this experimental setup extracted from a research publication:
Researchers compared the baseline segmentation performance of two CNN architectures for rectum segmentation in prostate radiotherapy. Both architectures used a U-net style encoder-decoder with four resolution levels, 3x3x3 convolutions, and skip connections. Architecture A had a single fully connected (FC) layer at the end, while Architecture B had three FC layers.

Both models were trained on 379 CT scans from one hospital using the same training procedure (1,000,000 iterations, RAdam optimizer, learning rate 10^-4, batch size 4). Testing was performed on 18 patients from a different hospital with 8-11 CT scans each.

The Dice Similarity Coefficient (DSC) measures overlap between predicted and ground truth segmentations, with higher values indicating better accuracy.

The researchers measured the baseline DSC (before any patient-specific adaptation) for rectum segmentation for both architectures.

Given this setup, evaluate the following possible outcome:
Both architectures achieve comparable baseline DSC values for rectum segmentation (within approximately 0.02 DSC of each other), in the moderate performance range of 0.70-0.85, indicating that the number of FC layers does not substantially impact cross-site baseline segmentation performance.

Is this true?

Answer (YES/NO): YES